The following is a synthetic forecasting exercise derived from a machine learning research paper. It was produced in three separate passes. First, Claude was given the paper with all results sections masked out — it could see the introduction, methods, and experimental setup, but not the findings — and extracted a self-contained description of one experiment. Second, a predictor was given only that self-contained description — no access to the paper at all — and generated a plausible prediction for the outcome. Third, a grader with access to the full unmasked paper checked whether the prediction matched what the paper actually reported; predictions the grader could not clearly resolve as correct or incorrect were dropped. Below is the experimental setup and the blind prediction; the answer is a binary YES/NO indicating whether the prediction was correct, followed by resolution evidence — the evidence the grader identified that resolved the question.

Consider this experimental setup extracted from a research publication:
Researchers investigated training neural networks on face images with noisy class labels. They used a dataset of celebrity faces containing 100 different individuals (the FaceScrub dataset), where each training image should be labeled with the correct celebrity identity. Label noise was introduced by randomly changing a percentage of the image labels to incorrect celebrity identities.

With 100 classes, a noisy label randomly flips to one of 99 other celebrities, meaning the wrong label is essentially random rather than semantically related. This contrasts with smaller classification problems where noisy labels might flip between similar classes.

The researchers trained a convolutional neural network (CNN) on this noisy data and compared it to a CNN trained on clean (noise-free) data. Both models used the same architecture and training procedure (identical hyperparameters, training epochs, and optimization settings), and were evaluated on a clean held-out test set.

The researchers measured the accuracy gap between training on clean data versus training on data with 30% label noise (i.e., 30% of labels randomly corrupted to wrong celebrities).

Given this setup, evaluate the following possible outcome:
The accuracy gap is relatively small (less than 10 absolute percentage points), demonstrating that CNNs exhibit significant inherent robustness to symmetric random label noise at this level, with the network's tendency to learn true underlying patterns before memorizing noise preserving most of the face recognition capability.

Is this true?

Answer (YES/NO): NO